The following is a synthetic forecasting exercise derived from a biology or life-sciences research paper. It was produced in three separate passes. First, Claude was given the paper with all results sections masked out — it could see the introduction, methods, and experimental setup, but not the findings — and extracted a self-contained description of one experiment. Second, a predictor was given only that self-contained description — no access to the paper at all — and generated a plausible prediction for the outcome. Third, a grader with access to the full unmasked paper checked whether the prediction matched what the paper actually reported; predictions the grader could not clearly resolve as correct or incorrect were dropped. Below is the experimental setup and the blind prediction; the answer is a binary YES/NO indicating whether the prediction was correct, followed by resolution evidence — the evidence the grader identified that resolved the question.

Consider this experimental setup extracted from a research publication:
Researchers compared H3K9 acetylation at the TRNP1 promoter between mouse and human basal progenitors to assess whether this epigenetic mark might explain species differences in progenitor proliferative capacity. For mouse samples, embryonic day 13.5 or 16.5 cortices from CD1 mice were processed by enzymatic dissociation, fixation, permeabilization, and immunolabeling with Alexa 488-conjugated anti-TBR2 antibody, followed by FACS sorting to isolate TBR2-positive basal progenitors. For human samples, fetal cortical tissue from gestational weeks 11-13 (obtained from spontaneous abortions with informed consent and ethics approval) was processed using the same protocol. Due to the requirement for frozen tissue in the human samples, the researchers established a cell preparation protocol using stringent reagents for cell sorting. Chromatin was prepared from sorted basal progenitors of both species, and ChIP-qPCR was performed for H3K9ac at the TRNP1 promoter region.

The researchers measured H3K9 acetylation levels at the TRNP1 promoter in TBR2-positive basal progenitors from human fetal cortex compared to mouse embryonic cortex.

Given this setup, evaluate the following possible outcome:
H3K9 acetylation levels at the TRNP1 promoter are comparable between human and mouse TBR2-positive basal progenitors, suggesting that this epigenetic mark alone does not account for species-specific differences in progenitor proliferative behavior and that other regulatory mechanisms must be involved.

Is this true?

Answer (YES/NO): NO